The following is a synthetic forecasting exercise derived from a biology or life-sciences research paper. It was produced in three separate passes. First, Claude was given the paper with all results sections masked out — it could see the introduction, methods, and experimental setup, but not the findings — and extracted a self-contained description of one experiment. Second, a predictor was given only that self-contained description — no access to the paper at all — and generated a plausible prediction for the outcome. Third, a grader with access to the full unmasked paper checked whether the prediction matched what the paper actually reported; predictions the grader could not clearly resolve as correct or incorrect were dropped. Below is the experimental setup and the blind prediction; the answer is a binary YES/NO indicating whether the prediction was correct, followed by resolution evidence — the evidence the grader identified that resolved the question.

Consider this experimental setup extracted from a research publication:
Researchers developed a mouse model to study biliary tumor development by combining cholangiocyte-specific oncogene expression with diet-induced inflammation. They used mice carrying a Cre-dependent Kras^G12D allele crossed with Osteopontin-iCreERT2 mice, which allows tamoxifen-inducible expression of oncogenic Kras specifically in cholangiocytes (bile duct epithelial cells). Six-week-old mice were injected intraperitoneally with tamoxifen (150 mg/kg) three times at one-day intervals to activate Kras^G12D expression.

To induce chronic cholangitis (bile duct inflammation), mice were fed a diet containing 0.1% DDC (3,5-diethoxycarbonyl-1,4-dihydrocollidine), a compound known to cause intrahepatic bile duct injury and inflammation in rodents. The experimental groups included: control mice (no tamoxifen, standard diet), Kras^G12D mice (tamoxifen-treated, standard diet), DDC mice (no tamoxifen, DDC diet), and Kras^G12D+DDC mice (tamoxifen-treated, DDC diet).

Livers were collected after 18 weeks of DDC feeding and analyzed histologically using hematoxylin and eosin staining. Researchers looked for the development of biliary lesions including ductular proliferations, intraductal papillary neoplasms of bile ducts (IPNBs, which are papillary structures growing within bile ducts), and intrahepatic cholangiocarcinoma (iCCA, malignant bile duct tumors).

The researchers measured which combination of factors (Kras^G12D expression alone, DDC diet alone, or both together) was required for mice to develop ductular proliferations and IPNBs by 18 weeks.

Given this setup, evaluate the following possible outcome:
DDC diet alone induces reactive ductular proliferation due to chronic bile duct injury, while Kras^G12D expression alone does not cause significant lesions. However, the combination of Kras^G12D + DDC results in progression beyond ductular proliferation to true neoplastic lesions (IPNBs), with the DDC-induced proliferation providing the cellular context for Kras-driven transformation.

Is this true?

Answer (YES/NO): NO